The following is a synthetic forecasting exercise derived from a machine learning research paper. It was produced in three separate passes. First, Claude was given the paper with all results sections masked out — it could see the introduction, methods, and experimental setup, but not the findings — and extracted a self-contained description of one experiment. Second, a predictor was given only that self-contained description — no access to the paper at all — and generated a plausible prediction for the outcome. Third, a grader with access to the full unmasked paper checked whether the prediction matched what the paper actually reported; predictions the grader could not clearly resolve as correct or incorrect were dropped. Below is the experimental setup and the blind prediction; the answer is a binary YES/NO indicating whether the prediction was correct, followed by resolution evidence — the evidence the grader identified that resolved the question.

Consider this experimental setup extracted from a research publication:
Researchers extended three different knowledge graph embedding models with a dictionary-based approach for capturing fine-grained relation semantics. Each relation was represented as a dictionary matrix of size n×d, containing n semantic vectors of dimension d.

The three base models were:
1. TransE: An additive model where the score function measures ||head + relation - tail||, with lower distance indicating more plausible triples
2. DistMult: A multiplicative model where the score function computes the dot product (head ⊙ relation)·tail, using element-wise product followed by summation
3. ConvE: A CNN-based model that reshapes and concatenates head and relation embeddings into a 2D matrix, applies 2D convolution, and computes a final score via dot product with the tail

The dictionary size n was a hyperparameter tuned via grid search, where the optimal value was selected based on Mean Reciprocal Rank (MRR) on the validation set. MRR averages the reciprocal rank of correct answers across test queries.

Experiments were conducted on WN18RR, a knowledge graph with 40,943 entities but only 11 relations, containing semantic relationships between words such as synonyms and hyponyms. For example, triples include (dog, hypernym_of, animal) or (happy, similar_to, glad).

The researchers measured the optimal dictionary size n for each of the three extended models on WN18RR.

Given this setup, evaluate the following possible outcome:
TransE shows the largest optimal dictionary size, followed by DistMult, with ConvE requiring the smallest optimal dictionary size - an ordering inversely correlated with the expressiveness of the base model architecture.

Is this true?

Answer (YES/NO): NO